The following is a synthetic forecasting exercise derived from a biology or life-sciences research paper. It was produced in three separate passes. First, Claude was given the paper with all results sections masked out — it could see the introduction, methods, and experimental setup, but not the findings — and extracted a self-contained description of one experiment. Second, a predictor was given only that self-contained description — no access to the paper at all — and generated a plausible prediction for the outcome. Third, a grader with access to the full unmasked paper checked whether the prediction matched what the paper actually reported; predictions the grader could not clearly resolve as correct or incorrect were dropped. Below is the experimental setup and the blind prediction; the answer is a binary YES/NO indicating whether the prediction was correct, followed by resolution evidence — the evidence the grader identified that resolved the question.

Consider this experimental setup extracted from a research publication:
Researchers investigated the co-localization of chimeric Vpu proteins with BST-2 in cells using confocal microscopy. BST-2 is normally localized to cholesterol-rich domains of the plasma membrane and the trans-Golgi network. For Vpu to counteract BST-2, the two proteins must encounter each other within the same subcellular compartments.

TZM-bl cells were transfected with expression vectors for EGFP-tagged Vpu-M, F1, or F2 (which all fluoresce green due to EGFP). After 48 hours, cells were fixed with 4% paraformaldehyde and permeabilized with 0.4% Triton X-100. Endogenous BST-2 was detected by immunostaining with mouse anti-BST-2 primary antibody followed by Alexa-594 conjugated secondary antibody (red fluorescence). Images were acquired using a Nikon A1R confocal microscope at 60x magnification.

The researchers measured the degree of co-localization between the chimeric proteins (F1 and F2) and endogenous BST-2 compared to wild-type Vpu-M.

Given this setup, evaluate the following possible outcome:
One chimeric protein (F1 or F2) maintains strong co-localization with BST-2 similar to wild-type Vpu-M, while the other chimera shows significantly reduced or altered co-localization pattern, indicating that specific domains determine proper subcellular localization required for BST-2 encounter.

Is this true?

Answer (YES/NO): NO